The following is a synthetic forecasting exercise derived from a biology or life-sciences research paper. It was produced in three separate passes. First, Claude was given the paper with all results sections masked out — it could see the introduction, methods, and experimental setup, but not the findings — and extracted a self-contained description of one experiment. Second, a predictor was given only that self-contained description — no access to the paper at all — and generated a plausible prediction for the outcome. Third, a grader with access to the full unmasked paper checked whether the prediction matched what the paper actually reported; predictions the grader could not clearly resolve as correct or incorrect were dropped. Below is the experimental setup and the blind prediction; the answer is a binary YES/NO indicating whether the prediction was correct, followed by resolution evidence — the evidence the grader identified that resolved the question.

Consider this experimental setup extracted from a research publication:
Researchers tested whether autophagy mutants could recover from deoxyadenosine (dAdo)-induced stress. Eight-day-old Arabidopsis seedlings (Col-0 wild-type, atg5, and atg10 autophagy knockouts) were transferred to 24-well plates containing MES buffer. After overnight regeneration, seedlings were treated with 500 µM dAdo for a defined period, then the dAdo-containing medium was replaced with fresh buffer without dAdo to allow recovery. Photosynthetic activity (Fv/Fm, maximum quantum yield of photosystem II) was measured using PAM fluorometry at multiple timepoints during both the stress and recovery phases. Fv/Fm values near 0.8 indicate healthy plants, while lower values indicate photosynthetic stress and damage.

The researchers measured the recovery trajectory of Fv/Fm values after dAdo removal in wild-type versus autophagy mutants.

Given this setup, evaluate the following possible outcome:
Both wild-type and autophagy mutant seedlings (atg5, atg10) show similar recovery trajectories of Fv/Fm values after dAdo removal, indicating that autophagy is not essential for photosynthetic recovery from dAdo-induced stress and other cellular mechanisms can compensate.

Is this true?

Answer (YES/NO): NO